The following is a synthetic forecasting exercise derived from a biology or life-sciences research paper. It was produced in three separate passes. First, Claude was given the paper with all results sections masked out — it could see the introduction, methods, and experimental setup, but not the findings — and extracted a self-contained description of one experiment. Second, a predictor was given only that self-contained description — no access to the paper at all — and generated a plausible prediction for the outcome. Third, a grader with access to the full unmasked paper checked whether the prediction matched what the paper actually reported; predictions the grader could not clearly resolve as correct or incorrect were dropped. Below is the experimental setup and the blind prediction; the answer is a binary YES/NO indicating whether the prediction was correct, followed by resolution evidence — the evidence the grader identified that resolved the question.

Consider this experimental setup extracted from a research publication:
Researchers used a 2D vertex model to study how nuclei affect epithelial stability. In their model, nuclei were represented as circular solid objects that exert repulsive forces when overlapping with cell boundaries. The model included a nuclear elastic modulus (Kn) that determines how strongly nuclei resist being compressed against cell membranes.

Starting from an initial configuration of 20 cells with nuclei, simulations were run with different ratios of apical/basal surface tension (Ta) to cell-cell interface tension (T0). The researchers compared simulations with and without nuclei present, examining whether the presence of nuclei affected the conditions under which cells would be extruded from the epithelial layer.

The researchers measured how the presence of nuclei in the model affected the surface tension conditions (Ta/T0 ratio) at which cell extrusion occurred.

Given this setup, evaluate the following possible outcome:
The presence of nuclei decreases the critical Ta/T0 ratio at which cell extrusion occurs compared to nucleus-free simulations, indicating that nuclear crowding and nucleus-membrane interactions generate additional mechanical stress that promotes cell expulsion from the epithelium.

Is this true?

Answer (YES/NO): NO